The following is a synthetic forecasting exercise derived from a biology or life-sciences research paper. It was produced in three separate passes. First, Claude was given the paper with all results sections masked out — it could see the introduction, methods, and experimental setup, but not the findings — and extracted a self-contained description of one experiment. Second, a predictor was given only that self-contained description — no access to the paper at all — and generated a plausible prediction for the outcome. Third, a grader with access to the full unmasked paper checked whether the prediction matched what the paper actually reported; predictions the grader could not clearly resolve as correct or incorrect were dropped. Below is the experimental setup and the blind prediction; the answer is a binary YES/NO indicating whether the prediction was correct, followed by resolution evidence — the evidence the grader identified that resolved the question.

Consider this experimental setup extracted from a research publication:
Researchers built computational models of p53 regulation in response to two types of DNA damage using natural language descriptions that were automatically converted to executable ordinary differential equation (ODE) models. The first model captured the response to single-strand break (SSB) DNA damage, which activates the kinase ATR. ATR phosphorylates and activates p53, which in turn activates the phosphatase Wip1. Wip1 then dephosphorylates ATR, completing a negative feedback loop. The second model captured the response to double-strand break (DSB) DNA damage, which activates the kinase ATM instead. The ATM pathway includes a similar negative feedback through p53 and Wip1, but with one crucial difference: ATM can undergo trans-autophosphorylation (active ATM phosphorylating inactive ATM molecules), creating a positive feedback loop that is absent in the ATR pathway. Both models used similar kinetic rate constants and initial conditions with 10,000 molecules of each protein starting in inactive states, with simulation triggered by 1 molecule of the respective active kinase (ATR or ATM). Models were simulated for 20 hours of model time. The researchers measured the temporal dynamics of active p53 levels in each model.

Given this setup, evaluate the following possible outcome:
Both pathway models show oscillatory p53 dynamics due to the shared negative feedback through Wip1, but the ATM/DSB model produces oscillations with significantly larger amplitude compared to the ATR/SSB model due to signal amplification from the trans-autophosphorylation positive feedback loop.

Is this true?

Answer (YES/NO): NO